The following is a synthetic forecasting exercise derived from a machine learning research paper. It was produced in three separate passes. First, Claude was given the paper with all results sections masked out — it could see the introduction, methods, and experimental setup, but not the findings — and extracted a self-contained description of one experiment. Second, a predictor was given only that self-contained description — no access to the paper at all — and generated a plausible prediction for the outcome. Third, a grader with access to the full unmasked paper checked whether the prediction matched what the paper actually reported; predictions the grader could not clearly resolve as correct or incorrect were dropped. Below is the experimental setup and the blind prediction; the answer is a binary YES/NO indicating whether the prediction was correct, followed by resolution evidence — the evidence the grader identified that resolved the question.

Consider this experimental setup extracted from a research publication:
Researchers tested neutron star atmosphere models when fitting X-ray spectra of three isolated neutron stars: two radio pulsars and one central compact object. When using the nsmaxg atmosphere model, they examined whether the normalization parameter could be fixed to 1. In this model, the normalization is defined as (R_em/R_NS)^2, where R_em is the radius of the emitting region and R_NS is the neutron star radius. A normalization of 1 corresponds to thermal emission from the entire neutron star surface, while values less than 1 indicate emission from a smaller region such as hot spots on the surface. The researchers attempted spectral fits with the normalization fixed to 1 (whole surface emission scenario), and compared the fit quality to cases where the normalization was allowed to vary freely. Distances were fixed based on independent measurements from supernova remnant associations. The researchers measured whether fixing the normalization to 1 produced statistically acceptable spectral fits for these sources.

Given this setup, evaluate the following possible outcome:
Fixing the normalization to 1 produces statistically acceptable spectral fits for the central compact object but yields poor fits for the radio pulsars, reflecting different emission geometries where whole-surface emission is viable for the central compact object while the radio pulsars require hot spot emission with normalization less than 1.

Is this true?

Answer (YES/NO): NO